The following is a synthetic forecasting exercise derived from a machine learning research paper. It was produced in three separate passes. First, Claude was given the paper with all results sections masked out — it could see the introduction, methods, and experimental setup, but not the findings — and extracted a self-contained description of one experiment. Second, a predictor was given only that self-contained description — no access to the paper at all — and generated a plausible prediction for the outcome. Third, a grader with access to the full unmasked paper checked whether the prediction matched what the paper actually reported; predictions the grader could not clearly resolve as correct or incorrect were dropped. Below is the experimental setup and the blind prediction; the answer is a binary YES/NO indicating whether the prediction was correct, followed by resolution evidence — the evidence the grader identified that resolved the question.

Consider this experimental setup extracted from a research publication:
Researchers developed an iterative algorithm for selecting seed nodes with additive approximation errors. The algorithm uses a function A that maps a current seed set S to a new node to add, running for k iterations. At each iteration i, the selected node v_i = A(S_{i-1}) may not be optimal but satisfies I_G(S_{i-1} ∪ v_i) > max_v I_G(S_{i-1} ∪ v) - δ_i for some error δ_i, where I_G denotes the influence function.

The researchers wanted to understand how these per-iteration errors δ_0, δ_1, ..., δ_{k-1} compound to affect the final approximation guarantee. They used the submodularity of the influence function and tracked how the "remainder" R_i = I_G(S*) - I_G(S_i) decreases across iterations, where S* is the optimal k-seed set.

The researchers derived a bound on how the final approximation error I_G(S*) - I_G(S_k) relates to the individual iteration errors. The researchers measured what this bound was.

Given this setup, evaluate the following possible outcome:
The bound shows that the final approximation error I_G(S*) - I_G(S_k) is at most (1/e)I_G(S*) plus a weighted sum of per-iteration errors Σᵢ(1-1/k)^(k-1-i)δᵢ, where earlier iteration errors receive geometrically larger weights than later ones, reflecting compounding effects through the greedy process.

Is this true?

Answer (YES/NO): NO